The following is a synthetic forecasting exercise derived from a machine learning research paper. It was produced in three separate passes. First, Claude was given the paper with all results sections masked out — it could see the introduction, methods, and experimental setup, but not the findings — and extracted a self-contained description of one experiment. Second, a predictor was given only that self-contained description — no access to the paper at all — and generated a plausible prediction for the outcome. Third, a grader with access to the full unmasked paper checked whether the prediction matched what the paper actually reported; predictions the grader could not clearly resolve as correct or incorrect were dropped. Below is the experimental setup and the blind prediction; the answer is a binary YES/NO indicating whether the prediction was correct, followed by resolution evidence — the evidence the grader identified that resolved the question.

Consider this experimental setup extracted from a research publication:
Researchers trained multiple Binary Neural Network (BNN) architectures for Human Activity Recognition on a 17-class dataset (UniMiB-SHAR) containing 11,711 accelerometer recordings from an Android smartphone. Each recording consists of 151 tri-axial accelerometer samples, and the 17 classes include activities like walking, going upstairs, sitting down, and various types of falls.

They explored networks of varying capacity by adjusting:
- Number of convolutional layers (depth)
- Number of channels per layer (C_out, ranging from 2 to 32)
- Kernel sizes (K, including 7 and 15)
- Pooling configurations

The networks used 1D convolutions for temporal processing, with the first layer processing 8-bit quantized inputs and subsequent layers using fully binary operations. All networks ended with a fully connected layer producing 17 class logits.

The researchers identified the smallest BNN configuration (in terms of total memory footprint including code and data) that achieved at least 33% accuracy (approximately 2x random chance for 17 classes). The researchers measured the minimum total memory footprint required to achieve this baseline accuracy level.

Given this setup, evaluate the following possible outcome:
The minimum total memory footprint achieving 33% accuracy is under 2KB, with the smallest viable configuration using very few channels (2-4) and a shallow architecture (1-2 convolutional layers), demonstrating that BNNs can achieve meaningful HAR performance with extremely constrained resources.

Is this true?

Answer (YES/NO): NO